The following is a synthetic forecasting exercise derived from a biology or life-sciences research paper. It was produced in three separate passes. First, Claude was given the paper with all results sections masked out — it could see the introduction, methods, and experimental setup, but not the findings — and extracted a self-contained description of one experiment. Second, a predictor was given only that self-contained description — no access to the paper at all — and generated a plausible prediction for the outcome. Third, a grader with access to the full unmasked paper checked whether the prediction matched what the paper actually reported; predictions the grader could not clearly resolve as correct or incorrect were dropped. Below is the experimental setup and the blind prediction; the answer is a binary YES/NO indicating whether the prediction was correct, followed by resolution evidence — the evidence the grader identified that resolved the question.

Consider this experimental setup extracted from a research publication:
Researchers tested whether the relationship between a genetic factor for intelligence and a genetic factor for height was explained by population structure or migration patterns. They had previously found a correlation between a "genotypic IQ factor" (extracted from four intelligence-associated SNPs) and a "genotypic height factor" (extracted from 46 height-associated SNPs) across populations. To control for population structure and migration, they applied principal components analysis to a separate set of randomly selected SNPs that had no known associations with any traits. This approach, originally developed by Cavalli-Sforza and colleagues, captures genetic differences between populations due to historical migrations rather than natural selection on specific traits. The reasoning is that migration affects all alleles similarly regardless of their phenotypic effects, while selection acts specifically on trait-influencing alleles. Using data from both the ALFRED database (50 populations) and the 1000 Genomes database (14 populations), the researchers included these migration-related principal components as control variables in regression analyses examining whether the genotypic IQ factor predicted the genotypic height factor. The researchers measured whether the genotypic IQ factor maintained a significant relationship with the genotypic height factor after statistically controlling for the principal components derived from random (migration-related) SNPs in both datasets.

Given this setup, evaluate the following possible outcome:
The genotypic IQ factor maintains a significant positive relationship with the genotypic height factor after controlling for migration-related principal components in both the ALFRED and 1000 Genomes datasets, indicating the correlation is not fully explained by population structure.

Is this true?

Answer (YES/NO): NO